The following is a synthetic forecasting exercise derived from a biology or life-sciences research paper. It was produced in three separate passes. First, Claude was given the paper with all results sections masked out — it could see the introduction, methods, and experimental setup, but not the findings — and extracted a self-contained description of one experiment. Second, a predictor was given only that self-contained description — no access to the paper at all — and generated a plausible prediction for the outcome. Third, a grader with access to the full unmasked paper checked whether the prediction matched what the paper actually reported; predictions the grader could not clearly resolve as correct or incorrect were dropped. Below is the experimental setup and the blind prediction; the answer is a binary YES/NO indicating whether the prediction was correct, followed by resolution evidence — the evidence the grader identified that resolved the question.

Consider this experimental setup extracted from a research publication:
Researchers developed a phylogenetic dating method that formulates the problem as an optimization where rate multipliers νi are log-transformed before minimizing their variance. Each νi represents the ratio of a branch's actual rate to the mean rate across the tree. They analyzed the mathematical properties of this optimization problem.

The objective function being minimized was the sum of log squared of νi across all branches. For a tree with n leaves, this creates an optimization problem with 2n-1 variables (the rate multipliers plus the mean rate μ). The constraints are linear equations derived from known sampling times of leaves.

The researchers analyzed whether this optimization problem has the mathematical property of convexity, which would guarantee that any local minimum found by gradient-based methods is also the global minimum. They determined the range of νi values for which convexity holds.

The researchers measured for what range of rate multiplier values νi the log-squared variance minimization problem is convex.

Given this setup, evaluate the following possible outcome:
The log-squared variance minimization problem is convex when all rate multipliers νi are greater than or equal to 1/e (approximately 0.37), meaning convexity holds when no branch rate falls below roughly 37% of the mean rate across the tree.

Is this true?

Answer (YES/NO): NO